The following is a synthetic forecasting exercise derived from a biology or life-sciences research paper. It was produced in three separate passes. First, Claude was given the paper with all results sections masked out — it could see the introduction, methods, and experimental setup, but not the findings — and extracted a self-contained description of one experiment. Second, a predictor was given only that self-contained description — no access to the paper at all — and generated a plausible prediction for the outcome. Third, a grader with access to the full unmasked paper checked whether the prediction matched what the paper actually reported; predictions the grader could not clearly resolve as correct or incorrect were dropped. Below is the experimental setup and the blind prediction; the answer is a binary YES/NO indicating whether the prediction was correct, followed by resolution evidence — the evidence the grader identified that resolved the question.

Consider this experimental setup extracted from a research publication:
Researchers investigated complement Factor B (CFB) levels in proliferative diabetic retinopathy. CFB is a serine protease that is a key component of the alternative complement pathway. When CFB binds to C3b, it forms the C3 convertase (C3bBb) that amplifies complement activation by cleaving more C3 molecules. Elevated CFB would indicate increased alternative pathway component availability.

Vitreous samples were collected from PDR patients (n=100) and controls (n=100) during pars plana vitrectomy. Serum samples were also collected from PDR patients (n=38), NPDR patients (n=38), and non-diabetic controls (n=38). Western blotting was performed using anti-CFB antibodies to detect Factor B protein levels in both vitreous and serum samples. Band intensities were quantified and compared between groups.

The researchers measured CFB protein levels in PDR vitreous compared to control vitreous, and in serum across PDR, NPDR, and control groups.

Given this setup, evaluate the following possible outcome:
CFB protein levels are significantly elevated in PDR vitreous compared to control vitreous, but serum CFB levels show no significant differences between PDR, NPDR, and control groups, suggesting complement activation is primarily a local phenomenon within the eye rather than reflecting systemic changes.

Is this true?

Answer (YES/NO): NO